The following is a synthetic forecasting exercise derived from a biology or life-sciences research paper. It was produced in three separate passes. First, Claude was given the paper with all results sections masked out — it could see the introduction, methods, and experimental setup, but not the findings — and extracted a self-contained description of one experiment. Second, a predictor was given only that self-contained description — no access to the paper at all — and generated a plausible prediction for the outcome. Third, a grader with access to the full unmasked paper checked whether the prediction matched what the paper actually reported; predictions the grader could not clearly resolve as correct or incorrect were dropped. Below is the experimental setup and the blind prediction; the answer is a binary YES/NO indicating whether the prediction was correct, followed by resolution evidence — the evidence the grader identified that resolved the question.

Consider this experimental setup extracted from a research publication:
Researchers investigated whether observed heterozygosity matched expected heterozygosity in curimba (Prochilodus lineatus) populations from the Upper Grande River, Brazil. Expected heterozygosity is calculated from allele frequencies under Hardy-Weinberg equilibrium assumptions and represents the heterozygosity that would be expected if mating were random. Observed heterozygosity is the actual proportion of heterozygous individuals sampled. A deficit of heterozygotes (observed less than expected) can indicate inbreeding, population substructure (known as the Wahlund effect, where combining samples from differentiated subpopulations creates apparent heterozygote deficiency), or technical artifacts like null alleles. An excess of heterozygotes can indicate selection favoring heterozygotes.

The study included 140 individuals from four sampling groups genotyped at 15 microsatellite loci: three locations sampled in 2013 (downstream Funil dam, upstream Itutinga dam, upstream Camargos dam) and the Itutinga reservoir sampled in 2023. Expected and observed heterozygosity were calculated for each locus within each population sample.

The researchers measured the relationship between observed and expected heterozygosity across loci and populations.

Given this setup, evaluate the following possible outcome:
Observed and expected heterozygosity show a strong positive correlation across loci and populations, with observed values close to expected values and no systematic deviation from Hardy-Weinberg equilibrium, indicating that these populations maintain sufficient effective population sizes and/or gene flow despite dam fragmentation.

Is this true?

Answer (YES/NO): NO